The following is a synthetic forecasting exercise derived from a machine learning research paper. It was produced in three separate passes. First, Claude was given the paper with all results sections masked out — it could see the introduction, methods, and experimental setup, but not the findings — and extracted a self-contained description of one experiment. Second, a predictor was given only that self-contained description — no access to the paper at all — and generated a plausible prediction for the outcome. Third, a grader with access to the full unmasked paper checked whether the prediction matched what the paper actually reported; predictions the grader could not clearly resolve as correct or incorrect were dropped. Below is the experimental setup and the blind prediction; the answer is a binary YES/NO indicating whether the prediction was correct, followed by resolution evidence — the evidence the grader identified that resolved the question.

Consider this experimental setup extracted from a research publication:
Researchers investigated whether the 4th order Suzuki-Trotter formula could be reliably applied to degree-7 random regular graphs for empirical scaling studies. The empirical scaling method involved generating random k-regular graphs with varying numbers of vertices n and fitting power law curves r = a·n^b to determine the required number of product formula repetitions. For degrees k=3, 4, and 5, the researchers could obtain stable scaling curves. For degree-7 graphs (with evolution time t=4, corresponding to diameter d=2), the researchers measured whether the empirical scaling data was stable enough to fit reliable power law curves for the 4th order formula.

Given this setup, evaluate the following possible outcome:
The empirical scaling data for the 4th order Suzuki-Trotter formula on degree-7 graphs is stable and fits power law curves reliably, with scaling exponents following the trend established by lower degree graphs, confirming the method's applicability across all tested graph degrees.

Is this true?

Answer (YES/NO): NO